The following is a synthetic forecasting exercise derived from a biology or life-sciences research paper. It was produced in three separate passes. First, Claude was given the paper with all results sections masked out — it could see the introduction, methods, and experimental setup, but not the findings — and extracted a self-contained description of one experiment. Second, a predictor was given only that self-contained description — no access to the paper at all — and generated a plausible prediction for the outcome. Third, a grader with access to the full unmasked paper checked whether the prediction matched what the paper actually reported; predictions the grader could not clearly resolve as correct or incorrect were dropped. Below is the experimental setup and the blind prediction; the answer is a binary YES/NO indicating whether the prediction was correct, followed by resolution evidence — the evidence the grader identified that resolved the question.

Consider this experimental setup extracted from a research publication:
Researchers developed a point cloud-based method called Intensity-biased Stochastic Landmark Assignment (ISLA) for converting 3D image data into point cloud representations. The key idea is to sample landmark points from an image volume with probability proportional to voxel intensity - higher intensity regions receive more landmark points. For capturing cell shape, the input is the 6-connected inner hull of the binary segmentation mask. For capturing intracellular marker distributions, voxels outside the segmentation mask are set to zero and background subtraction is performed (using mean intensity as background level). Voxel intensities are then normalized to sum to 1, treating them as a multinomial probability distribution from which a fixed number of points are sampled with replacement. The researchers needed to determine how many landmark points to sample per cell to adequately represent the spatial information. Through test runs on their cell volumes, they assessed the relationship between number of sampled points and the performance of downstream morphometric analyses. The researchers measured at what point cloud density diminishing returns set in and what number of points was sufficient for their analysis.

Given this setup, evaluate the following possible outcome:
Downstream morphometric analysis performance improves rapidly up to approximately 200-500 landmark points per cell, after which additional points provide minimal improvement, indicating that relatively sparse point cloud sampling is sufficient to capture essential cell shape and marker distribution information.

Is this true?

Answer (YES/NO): YES